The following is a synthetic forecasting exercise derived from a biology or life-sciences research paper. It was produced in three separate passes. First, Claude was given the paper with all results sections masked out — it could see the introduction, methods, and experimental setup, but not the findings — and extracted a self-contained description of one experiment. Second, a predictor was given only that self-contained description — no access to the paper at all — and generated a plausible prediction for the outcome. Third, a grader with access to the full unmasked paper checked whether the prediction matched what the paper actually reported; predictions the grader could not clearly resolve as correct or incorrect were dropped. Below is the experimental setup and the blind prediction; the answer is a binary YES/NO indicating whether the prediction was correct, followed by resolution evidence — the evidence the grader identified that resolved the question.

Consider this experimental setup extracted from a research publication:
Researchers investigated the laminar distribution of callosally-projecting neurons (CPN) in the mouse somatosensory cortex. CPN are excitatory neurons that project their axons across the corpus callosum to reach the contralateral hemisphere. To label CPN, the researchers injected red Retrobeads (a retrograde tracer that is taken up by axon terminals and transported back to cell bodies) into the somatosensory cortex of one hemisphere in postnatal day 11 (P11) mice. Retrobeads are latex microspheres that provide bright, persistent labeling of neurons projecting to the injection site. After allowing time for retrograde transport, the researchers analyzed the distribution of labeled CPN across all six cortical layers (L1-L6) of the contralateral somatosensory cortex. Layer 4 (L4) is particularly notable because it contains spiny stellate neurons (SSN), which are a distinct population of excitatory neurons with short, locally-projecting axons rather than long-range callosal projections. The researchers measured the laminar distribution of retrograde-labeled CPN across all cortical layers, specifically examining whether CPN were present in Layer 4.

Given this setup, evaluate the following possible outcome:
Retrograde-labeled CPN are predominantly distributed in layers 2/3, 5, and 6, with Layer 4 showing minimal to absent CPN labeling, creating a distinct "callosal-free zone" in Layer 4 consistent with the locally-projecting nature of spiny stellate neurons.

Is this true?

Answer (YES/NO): YES